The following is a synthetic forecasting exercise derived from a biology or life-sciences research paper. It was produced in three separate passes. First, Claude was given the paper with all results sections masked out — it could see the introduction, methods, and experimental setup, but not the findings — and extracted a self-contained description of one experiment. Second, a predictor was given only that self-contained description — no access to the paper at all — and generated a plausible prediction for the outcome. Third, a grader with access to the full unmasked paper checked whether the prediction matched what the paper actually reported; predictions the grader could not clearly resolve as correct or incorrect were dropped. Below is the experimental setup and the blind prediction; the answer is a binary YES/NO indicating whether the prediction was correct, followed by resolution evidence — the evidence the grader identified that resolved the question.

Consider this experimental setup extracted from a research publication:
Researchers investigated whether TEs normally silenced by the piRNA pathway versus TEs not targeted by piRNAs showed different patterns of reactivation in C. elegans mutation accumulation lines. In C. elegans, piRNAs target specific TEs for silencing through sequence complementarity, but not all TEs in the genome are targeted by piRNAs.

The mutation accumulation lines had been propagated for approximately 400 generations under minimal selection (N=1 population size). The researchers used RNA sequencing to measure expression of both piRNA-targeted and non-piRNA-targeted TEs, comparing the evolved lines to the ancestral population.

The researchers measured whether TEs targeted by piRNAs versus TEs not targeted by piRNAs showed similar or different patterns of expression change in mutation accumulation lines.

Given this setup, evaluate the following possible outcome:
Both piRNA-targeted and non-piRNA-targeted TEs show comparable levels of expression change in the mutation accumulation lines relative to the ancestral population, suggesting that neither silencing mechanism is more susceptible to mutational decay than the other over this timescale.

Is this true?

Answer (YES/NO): NO